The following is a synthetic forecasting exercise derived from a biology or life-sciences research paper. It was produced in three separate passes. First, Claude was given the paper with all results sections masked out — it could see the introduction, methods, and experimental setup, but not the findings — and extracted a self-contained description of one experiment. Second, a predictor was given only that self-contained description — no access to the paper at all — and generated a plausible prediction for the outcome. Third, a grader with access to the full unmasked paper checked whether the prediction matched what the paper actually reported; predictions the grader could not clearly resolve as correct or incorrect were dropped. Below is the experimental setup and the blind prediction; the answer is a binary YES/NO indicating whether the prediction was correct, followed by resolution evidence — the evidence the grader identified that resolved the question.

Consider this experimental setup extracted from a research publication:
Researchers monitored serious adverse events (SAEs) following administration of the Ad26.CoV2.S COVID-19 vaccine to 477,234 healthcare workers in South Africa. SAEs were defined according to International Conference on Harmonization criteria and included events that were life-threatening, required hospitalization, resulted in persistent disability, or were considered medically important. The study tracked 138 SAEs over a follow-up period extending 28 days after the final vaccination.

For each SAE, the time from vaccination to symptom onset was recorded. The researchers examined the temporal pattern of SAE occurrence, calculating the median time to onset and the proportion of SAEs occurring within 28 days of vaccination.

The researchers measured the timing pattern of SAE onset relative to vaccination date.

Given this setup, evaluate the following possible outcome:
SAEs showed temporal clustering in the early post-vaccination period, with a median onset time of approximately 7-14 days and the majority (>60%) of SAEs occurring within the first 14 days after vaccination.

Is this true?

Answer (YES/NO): NO